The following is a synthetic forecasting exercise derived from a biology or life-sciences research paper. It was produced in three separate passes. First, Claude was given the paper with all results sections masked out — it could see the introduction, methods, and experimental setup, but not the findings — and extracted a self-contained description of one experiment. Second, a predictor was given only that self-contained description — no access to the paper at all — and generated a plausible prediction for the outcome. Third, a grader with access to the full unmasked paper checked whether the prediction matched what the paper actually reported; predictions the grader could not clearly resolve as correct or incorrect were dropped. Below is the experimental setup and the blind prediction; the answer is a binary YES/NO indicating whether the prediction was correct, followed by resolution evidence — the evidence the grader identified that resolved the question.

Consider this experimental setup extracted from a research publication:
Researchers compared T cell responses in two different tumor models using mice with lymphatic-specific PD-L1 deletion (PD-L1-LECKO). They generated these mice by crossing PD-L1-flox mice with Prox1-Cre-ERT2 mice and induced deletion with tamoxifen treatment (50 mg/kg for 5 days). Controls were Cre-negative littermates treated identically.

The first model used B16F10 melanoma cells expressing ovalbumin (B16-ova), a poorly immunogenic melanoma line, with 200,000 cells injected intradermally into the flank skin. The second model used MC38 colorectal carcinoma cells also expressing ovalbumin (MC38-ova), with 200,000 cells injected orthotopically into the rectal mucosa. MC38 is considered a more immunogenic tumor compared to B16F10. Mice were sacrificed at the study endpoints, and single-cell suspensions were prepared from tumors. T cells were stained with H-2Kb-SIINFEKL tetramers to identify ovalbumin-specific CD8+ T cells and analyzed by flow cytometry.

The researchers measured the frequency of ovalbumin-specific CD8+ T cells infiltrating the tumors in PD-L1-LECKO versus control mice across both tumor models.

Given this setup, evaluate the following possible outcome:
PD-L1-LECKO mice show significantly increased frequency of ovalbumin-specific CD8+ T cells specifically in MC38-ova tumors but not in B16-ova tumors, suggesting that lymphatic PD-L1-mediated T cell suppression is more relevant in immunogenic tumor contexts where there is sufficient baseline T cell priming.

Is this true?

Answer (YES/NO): NO